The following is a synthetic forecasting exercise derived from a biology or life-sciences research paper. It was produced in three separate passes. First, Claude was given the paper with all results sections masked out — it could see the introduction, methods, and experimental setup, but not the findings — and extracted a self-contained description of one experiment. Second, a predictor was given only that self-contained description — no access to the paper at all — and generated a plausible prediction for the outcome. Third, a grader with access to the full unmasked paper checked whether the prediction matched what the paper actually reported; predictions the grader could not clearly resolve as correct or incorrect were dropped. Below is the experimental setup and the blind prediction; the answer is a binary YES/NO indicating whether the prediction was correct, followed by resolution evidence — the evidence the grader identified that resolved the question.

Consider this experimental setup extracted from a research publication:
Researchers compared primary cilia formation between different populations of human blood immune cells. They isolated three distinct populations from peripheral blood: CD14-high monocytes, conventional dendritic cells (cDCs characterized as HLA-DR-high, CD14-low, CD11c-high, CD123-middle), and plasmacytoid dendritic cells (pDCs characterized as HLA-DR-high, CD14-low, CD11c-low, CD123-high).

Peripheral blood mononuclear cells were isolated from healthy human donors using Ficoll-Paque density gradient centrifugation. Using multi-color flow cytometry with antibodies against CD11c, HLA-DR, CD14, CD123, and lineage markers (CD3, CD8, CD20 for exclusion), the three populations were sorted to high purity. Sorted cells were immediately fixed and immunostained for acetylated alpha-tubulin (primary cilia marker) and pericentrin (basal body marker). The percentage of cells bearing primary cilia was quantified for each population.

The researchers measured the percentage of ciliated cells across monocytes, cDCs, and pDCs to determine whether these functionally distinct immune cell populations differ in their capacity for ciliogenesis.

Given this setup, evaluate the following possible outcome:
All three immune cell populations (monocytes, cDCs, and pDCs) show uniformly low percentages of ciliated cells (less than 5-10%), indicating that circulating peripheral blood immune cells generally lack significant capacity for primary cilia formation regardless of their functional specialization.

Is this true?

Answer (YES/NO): NO